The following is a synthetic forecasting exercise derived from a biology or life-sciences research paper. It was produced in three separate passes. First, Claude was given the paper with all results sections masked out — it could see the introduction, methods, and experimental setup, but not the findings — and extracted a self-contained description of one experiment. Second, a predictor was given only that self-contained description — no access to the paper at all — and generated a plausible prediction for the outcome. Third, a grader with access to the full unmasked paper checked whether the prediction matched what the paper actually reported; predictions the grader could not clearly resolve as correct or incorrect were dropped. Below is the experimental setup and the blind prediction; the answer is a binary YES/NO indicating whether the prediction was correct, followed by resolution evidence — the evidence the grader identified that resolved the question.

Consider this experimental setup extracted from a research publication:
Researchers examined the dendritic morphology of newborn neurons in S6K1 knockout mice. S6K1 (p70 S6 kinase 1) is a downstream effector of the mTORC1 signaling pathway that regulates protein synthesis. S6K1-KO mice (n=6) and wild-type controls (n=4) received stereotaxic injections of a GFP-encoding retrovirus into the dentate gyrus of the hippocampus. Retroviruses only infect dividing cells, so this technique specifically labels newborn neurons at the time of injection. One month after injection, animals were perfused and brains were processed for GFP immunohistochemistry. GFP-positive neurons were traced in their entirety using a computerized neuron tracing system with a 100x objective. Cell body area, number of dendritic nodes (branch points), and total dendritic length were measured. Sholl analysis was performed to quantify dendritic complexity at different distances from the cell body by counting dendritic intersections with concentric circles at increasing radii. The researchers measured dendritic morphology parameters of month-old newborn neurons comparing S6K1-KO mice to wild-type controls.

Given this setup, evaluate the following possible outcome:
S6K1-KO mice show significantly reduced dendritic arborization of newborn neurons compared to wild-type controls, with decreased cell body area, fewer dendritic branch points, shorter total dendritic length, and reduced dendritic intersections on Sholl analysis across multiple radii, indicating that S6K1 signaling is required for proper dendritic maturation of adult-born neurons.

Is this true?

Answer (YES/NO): NO